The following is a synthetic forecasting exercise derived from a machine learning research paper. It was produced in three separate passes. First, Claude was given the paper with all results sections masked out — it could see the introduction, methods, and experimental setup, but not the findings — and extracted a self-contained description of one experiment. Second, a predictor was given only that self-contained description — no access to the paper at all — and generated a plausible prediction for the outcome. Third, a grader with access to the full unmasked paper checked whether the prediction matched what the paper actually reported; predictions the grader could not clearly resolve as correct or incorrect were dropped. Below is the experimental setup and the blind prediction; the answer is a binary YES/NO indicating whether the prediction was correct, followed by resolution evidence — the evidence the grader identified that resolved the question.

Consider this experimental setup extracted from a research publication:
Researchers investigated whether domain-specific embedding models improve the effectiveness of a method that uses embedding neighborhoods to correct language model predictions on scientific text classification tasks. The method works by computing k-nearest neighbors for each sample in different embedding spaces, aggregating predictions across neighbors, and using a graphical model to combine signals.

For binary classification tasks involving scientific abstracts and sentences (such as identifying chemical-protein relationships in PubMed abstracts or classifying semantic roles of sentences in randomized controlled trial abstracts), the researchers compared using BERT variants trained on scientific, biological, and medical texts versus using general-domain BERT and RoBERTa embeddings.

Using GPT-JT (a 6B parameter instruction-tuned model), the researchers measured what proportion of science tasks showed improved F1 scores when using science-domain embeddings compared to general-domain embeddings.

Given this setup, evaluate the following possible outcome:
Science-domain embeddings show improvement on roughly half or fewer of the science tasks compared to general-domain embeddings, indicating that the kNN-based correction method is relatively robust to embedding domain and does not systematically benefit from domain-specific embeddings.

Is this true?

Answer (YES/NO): NO